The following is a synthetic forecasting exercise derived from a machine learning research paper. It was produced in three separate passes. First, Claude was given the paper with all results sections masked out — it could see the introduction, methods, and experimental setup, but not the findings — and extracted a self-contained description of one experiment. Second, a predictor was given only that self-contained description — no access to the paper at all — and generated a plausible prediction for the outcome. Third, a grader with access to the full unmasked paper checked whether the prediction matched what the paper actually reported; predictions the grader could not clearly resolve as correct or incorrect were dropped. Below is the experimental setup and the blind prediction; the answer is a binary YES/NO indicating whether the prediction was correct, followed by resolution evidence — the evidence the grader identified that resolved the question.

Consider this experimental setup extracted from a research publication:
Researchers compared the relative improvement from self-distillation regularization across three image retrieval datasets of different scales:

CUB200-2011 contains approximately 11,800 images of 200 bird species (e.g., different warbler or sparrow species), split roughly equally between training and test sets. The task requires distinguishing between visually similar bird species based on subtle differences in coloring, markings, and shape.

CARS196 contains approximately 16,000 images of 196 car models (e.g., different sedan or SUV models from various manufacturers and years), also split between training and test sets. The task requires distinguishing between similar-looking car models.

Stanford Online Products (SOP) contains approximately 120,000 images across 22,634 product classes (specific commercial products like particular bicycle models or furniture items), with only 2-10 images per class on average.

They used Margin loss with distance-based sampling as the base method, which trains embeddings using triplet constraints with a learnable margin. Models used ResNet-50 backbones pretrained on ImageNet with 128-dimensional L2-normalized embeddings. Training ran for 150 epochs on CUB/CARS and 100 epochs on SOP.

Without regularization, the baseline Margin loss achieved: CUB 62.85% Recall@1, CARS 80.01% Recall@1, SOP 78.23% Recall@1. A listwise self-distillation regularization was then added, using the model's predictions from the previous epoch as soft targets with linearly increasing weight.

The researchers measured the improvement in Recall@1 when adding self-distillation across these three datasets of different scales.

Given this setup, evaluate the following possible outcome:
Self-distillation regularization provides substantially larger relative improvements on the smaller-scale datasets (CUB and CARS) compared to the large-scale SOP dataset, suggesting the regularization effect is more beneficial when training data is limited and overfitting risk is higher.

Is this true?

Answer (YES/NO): NO